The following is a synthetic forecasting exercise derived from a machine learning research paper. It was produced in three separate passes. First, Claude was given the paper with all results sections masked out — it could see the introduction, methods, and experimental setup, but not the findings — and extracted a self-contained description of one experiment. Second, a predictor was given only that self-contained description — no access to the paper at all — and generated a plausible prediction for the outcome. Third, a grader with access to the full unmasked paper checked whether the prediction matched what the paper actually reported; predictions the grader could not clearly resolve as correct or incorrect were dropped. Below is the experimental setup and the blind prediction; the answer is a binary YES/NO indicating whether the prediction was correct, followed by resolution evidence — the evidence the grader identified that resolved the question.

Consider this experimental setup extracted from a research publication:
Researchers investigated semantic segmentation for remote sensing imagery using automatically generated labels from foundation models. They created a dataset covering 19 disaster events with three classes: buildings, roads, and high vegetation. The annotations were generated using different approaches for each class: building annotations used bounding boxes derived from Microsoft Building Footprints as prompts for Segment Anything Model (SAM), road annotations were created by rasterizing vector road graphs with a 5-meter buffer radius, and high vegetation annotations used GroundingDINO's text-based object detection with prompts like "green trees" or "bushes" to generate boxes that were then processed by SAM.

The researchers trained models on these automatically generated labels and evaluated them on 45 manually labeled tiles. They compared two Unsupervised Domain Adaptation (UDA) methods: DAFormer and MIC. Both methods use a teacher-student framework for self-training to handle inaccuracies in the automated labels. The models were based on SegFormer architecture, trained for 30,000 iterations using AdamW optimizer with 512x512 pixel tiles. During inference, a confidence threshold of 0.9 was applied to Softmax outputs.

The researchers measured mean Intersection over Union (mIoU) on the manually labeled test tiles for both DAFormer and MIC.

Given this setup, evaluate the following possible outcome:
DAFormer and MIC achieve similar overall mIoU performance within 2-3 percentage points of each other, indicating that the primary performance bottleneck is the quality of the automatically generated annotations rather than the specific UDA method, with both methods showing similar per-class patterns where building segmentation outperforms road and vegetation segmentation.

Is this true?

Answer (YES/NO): NO